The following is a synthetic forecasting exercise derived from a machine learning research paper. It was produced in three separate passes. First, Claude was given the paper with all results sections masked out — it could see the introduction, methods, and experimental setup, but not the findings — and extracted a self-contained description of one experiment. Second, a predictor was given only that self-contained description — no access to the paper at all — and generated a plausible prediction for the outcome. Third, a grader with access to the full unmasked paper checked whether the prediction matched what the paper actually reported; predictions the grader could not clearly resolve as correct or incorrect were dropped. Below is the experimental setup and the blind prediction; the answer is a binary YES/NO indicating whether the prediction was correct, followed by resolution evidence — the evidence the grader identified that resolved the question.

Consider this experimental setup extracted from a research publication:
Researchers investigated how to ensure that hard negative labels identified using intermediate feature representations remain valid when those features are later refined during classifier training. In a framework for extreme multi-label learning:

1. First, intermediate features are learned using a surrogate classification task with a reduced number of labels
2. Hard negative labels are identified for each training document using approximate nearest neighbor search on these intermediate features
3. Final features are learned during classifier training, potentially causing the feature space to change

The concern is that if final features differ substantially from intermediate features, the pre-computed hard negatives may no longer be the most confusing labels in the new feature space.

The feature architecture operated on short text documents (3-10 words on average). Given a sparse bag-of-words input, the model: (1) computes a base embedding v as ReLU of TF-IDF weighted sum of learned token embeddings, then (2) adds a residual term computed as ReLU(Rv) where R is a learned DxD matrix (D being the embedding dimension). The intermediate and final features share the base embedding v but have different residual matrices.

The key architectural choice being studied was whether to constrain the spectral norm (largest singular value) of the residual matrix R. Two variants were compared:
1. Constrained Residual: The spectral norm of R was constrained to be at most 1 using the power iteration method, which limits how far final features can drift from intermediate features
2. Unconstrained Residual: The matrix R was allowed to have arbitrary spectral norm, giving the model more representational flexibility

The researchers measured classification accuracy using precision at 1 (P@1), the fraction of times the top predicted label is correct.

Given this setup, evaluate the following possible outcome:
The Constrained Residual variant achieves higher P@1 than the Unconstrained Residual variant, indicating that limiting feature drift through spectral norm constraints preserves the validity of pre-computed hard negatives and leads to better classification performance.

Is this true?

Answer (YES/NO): YES